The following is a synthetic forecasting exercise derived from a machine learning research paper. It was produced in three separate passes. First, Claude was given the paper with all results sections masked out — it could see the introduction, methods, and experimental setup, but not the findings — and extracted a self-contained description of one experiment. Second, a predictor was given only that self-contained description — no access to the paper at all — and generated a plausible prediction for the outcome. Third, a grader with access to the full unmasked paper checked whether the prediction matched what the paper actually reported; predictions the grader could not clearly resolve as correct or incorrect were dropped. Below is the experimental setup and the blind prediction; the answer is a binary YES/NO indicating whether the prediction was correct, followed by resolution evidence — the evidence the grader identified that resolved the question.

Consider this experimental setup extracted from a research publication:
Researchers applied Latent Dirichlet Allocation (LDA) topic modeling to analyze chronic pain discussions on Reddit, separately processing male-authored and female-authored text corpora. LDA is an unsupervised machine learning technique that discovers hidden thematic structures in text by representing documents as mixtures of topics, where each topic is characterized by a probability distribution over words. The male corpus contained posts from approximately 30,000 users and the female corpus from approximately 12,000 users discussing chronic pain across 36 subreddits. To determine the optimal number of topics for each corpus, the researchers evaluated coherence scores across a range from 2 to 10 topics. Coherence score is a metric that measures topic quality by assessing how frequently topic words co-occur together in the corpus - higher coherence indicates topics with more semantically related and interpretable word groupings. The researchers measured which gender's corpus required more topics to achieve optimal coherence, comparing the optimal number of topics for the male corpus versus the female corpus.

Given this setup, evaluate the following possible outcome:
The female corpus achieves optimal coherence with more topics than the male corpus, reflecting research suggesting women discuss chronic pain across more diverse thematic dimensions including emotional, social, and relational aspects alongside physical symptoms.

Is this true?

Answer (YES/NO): YES